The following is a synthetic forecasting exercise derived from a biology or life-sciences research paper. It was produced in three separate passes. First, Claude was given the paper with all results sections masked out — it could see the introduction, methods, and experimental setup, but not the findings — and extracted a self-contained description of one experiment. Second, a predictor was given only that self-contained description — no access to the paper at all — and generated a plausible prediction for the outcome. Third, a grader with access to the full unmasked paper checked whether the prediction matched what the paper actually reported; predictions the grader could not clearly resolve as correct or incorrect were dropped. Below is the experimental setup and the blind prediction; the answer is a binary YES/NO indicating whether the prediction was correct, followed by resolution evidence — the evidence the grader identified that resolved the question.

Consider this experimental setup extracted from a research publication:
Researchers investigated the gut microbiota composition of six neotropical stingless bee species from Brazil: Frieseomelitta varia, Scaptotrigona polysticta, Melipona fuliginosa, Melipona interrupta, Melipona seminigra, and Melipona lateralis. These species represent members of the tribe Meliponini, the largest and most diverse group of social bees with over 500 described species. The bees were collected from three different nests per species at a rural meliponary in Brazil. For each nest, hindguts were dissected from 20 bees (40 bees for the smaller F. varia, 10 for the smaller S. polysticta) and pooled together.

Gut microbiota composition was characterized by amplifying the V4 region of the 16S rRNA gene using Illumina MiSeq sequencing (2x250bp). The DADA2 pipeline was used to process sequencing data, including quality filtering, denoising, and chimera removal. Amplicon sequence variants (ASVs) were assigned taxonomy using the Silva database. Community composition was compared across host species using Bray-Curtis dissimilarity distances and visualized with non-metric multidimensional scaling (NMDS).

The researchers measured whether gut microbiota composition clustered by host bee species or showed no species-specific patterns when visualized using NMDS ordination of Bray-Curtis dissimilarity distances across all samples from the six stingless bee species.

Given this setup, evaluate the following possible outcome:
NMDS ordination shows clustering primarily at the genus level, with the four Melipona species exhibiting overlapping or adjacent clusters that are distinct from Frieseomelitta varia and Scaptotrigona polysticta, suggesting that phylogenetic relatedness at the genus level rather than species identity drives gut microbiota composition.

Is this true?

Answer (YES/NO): YES